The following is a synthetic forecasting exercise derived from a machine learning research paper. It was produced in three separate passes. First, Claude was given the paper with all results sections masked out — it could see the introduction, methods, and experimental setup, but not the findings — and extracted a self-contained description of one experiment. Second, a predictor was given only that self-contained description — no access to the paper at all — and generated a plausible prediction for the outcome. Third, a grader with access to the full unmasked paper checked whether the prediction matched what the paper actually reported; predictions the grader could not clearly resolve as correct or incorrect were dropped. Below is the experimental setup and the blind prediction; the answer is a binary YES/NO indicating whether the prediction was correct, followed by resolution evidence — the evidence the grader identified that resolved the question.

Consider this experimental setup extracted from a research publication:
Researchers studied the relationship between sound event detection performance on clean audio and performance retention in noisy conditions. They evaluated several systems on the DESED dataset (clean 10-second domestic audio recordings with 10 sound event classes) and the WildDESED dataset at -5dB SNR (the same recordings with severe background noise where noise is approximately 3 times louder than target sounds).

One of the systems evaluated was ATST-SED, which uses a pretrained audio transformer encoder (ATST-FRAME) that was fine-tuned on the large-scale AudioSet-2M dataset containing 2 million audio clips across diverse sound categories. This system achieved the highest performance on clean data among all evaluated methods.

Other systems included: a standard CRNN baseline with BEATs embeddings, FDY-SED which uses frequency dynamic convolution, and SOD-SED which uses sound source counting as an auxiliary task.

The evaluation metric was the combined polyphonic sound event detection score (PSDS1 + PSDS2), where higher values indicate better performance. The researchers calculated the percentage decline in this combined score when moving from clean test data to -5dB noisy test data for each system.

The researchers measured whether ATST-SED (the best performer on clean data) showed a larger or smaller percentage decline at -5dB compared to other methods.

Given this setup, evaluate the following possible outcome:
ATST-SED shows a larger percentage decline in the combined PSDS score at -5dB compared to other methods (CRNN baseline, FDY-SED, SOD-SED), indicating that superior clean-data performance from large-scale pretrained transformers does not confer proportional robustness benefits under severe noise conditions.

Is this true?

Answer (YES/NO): NO